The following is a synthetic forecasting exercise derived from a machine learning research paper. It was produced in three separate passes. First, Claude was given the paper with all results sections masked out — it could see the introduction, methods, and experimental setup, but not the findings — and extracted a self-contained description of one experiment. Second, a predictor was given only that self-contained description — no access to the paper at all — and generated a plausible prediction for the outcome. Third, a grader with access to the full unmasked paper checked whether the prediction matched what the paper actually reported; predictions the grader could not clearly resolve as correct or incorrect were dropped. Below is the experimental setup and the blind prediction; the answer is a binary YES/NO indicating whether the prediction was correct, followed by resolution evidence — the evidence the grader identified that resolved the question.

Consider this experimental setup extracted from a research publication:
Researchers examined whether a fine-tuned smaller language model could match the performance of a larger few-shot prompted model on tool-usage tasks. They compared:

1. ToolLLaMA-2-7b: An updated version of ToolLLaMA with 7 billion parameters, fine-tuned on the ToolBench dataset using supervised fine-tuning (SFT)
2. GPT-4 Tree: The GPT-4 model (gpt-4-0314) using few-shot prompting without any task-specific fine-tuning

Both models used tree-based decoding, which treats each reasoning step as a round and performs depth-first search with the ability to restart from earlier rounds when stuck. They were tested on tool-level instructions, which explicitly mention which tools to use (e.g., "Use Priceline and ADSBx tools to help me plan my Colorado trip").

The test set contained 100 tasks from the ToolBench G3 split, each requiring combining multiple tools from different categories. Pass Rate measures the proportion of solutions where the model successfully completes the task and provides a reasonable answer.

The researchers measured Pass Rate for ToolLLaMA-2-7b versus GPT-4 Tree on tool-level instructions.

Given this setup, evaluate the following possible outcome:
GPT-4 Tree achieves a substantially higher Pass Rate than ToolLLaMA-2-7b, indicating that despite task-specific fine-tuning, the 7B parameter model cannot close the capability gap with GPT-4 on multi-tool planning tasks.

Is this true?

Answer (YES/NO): NO